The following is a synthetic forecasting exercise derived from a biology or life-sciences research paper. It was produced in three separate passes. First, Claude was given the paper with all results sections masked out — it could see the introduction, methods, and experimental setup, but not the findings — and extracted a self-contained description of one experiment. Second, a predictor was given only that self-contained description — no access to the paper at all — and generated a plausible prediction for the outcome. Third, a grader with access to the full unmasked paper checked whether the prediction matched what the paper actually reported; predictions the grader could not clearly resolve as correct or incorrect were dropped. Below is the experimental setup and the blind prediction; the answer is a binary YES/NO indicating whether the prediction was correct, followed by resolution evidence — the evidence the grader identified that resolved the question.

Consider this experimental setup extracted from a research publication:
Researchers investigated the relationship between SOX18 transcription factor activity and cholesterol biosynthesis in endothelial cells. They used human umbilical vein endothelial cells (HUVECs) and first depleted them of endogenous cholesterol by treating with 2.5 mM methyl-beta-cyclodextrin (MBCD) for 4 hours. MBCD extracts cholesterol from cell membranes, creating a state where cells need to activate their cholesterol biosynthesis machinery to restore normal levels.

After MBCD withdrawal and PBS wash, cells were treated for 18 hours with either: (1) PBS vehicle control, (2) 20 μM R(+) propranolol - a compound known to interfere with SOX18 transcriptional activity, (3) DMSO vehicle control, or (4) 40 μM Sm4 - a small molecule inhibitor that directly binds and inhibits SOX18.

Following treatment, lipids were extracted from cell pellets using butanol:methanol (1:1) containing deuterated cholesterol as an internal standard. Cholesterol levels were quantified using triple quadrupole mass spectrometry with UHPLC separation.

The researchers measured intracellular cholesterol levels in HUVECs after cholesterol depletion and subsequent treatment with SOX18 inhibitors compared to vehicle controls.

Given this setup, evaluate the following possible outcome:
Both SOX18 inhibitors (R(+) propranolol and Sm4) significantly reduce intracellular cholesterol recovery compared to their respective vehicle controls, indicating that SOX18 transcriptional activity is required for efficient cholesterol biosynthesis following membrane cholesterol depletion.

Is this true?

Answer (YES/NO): YES